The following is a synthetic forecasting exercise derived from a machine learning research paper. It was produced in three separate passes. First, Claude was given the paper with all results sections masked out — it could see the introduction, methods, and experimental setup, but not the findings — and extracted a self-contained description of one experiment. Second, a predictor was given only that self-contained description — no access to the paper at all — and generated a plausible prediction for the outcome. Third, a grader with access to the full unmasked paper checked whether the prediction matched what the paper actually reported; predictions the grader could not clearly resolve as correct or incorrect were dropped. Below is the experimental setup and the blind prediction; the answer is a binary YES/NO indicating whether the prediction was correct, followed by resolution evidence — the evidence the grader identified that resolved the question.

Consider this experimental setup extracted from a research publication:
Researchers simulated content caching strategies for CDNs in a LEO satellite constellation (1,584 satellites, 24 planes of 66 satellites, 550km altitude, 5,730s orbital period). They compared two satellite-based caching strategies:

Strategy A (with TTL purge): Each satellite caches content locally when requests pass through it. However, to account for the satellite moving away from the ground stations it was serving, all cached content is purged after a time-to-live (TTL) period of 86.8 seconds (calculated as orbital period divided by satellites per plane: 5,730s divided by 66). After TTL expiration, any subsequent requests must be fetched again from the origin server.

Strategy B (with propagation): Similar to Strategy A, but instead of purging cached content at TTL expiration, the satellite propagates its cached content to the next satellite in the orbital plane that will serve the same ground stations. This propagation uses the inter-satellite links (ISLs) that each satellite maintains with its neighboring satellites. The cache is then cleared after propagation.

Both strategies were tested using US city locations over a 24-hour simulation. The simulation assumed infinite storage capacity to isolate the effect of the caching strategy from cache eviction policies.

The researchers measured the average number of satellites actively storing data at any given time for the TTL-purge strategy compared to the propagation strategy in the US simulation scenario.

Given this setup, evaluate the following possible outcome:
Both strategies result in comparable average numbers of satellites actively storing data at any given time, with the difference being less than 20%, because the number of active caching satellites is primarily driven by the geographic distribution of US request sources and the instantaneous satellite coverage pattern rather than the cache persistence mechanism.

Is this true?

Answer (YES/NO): NO